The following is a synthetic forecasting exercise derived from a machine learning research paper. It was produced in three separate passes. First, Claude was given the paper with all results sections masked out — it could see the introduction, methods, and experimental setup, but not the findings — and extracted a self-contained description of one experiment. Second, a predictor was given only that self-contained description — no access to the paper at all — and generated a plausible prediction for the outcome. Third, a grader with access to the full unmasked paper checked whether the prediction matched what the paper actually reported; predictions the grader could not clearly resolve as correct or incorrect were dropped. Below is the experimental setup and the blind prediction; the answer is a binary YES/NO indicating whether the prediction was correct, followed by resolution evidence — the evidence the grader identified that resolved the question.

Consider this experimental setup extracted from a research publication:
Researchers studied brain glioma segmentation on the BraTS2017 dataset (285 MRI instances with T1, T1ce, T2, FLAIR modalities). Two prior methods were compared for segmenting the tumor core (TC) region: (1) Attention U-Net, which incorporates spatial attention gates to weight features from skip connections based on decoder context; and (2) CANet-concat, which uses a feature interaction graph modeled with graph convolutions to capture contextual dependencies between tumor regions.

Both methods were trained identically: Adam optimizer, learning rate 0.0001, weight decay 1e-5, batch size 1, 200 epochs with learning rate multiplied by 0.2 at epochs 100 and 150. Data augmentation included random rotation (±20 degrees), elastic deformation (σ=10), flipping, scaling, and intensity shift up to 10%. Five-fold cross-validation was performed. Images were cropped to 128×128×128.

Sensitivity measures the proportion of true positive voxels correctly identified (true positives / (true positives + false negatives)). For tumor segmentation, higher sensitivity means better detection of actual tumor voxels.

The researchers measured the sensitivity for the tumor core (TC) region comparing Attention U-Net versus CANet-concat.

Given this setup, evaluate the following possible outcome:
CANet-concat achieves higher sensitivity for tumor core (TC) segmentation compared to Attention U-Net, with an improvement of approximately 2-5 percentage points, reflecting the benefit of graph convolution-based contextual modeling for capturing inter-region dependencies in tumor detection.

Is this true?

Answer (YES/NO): NO